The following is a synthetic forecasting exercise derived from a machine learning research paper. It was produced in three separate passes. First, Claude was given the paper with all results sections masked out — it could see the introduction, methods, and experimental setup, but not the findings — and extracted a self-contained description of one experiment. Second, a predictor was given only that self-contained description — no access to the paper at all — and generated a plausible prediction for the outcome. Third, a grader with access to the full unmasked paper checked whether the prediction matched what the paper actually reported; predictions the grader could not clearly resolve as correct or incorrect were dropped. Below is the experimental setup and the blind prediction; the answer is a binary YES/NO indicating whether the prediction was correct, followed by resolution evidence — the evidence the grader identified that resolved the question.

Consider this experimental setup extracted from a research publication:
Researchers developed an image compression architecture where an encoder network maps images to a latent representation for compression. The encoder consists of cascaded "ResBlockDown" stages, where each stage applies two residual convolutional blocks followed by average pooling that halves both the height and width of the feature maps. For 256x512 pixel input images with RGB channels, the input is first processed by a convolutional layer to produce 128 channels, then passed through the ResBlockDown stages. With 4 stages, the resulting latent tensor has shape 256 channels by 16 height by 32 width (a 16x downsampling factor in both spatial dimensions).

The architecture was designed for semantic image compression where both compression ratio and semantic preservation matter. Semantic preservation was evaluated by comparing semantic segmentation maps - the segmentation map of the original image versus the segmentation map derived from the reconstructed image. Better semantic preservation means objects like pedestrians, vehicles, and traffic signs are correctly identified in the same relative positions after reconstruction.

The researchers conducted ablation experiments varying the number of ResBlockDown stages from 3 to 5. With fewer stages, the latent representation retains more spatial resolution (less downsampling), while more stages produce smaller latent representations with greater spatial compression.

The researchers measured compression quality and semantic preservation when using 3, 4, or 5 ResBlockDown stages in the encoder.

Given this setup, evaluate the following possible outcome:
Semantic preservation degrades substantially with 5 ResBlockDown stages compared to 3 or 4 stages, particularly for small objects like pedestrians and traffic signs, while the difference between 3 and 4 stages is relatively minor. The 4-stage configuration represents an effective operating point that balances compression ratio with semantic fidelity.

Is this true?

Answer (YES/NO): NO